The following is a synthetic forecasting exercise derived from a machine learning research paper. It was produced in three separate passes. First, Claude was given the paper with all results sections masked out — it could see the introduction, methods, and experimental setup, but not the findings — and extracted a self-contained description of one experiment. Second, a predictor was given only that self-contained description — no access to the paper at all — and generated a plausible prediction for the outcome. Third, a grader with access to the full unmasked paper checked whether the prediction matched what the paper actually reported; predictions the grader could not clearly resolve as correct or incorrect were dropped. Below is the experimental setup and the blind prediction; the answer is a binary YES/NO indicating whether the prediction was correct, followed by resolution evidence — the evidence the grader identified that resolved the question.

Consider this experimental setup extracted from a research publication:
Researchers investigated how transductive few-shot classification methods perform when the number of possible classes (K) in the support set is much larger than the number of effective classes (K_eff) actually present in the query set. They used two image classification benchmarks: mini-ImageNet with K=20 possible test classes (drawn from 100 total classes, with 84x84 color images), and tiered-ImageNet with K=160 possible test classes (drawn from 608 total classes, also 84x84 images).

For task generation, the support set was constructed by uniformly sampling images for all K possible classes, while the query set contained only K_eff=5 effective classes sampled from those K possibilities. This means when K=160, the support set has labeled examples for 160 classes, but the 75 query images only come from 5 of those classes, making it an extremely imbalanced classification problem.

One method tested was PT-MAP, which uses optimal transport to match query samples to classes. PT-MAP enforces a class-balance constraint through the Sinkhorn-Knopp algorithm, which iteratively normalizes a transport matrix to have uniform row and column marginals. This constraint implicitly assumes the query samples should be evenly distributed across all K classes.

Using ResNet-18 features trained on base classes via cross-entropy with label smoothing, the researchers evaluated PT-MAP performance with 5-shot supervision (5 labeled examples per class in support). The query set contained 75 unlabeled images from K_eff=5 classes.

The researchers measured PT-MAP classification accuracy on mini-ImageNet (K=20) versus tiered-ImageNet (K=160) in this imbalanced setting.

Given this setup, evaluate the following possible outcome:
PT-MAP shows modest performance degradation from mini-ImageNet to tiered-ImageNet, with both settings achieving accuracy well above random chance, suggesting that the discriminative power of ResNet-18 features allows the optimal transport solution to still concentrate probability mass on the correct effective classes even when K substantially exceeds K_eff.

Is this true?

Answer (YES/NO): NO